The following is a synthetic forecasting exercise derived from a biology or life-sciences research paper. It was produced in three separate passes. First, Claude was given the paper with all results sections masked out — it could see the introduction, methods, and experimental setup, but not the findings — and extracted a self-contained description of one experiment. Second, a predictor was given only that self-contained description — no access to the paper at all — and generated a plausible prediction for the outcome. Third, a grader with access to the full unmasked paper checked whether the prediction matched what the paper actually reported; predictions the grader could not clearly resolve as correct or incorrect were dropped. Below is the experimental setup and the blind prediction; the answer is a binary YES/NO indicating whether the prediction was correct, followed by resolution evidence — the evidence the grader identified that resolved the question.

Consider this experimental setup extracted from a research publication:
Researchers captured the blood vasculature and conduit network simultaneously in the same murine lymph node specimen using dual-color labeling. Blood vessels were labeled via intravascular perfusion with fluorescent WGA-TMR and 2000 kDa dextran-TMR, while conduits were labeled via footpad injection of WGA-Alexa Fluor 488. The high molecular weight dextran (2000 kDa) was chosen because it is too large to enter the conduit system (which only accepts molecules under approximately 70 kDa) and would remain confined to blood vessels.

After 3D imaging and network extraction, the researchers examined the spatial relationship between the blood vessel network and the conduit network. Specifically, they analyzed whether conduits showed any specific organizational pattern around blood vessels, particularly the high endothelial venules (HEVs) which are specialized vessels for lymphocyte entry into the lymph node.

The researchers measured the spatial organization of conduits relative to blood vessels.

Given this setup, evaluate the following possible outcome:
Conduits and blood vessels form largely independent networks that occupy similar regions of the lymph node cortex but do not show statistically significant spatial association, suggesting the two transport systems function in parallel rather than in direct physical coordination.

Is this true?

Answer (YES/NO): NO